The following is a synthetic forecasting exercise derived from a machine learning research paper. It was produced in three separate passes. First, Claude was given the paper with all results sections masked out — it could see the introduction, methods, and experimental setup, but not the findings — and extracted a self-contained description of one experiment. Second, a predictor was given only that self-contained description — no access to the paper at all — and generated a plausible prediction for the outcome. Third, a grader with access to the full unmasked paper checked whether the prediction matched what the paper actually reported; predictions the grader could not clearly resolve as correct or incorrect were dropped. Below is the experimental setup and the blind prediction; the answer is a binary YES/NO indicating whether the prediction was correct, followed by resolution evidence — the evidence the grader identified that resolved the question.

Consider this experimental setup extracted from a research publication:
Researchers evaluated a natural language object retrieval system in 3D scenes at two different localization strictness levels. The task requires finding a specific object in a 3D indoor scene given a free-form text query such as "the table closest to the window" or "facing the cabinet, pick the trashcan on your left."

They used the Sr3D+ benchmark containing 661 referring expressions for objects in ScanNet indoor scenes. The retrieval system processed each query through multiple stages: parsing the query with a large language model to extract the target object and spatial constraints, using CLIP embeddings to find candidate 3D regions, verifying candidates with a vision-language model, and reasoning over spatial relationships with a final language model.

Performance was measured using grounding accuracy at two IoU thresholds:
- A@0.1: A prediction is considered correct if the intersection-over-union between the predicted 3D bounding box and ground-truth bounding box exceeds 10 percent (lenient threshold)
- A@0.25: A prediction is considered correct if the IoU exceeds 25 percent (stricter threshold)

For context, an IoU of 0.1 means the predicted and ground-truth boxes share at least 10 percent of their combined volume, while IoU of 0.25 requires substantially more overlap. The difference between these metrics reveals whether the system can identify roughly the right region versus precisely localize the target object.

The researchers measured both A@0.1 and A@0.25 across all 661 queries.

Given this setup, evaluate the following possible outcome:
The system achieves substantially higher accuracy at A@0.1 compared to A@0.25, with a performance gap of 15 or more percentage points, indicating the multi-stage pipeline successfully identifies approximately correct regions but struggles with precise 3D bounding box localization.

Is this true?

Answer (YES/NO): NO